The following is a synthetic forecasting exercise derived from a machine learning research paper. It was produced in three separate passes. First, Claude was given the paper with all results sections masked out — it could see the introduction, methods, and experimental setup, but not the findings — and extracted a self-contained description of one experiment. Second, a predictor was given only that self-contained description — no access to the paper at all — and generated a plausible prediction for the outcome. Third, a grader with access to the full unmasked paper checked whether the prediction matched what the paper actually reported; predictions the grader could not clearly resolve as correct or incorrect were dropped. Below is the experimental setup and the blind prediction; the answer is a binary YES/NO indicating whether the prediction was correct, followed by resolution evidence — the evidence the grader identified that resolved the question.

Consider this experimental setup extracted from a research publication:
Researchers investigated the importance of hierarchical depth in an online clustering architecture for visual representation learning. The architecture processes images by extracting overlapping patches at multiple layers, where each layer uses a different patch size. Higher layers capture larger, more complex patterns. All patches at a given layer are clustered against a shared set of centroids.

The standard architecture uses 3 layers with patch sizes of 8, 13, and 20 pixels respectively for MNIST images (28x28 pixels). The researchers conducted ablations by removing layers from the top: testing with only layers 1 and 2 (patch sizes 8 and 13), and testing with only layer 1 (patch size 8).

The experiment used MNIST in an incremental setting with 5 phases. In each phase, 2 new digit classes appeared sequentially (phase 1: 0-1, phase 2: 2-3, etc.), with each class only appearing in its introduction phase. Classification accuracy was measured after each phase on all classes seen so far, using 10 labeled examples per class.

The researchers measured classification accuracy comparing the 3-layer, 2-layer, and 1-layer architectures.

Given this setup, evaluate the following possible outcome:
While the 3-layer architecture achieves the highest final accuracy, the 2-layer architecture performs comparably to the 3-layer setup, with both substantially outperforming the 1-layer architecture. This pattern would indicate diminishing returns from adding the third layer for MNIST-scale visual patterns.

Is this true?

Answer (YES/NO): YES